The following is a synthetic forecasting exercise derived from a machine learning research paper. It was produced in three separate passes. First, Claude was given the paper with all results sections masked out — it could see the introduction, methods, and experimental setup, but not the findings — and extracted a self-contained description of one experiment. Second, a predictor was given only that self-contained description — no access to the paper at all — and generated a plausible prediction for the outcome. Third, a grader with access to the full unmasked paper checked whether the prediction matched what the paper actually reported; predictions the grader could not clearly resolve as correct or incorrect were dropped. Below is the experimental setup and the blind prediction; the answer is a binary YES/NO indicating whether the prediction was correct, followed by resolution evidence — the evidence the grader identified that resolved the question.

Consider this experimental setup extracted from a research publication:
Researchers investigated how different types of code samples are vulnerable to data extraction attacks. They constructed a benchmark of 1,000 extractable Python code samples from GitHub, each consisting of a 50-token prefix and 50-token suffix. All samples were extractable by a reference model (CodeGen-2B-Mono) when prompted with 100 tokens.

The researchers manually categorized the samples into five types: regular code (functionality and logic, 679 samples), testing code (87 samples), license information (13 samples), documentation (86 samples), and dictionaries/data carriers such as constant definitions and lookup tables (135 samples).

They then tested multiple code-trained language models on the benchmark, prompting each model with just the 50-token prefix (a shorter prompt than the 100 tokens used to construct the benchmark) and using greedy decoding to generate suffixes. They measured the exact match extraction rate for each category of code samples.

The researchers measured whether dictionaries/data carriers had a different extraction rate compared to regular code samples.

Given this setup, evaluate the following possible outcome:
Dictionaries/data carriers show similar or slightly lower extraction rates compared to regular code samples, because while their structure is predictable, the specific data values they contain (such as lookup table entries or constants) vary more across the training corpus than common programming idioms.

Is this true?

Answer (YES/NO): NO